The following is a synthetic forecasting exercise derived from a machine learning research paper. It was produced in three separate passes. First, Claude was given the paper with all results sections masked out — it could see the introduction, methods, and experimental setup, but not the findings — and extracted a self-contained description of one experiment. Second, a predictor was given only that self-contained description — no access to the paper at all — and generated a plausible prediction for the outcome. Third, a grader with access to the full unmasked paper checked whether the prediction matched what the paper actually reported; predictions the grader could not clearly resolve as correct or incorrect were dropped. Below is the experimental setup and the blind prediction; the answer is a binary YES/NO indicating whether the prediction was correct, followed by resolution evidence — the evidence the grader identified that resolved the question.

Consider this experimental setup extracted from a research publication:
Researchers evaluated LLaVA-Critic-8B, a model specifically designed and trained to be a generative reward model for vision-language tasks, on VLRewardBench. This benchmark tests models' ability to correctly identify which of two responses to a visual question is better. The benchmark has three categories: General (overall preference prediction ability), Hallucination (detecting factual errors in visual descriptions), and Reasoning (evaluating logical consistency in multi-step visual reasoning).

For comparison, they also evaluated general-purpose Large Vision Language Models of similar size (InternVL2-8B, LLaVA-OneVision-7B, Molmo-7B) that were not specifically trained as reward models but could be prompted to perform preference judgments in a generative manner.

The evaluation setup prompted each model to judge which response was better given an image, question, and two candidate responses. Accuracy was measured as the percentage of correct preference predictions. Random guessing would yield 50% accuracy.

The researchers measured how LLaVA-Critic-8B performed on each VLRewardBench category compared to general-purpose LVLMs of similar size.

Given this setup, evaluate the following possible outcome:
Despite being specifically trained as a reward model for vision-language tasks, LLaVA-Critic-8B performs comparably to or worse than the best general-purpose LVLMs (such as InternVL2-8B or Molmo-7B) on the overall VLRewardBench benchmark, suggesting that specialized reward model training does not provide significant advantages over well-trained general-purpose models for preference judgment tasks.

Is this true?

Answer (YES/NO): YES